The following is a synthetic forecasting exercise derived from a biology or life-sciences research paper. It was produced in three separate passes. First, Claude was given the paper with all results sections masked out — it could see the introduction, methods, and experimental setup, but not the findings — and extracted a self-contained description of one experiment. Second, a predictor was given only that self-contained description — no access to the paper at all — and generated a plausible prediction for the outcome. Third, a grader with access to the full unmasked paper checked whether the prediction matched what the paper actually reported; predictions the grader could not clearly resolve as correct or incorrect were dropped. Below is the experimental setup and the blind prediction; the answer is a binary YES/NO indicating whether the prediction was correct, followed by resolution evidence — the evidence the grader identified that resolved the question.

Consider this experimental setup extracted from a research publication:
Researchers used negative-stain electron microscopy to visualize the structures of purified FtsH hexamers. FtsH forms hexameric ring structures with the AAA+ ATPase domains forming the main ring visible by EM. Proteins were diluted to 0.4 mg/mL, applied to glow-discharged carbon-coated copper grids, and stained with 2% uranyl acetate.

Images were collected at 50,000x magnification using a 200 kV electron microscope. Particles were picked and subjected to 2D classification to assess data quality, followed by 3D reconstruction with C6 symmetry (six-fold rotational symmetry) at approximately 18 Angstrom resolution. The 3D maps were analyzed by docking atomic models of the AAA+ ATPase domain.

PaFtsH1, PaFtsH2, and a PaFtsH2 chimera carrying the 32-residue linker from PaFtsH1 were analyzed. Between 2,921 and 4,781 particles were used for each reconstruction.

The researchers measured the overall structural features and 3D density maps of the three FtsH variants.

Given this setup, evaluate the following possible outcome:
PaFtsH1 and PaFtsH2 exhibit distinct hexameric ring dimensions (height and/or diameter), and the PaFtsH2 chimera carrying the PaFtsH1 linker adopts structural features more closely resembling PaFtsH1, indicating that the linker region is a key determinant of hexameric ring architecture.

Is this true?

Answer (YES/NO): NO